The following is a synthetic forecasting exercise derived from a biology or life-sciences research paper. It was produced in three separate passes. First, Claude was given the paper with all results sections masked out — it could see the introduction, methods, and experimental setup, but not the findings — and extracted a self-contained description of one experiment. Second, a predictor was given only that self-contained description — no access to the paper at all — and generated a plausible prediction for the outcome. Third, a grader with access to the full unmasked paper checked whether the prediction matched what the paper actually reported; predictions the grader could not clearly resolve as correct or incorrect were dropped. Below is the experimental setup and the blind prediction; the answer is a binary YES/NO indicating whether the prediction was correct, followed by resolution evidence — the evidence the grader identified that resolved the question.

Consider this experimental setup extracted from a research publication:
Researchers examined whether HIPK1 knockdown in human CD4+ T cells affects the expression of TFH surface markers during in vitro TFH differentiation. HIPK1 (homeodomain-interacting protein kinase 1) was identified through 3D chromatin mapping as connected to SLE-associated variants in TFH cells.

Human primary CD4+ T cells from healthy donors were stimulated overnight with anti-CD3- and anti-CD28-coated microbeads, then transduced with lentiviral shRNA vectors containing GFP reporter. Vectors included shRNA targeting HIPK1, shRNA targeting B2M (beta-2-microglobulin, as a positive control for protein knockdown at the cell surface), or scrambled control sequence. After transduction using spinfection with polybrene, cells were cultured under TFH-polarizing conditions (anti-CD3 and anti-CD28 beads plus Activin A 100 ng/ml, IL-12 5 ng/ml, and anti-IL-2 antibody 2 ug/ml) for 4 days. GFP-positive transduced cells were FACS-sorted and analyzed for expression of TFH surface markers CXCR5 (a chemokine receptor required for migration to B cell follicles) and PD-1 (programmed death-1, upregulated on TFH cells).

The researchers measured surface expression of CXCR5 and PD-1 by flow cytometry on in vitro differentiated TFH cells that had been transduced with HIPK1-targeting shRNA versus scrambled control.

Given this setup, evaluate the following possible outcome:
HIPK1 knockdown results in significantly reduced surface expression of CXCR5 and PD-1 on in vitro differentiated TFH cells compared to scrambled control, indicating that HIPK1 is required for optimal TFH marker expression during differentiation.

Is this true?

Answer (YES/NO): NO